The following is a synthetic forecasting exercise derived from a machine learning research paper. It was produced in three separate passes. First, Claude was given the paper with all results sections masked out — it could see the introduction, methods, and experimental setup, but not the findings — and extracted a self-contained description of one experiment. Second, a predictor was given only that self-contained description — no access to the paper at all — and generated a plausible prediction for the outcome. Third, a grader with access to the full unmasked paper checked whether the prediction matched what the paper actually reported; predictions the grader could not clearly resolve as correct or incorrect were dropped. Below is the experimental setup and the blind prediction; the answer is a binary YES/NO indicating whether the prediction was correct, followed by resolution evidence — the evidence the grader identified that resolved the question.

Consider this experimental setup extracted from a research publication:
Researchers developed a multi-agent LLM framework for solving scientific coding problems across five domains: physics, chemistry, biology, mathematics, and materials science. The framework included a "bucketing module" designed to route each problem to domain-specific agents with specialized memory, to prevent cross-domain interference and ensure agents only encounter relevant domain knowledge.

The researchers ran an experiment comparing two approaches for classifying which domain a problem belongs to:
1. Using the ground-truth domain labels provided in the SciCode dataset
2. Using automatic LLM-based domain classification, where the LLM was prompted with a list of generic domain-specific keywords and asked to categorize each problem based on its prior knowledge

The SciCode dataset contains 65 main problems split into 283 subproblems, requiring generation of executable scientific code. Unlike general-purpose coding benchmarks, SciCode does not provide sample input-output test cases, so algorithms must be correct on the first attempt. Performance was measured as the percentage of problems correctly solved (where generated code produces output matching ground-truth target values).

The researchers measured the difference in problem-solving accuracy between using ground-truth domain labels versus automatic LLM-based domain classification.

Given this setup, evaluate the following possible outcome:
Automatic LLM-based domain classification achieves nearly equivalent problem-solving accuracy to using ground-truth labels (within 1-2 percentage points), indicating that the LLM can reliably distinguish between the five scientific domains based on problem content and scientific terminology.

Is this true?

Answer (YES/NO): NO